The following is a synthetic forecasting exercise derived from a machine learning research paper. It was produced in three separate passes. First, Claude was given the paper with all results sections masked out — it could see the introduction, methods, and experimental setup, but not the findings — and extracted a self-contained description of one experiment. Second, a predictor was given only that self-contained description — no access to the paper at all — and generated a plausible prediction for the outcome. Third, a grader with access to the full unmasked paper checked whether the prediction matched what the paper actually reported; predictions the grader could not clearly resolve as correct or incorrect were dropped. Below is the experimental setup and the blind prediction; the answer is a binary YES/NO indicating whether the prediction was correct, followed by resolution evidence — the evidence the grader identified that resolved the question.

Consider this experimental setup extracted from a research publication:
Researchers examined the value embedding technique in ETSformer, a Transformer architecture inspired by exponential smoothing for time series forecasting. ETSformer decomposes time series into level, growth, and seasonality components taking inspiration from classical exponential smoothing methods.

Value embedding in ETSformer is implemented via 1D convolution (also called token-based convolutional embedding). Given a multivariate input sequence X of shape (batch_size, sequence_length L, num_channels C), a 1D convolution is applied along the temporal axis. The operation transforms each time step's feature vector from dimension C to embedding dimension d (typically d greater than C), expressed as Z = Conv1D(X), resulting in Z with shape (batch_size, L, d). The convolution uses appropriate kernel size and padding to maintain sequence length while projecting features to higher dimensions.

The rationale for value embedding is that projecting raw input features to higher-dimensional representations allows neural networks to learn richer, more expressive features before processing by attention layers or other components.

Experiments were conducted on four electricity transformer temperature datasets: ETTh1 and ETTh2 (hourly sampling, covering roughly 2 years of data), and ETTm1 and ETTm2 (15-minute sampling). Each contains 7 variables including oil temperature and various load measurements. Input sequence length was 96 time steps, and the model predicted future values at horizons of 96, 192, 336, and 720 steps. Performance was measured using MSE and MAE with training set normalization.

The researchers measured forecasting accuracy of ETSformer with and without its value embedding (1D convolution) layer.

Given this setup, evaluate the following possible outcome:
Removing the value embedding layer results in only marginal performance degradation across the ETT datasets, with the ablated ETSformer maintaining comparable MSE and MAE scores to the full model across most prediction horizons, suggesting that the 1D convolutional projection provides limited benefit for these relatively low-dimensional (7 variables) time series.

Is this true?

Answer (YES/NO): NO